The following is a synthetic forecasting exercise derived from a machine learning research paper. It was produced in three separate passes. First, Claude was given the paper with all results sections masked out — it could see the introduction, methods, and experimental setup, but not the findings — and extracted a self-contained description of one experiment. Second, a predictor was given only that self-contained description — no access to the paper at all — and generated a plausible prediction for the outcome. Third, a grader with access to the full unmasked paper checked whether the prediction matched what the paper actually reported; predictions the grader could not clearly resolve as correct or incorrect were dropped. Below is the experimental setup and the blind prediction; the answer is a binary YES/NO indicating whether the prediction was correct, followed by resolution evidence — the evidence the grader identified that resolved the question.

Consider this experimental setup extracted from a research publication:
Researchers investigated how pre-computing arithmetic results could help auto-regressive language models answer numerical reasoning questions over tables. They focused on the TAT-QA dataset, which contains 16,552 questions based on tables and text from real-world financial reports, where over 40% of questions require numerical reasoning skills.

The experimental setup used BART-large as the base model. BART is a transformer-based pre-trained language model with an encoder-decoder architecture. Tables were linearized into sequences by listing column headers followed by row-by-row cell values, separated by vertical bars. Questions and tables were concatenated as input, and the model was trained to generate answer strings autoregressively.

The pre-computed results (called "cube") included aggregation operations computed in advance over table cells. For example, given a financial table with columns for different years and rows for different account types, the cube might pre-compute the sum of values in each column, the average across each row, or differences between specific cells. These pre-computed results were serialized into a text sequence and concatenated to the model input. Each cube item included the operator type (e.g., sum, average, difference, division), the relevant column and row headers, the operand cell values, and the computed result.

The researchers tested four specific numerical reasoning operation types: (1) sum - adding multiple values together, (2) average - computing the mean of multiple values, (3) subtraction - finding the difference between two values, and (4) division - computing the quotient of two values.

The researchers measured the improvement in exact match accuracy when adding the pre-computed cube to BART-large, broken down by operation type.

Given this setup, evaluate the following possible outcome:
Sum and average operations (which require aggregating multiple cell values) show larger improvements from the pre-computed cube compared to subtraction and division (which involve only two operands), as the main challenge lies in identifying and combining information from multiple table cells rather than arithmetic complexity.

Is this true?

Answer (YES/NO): YES